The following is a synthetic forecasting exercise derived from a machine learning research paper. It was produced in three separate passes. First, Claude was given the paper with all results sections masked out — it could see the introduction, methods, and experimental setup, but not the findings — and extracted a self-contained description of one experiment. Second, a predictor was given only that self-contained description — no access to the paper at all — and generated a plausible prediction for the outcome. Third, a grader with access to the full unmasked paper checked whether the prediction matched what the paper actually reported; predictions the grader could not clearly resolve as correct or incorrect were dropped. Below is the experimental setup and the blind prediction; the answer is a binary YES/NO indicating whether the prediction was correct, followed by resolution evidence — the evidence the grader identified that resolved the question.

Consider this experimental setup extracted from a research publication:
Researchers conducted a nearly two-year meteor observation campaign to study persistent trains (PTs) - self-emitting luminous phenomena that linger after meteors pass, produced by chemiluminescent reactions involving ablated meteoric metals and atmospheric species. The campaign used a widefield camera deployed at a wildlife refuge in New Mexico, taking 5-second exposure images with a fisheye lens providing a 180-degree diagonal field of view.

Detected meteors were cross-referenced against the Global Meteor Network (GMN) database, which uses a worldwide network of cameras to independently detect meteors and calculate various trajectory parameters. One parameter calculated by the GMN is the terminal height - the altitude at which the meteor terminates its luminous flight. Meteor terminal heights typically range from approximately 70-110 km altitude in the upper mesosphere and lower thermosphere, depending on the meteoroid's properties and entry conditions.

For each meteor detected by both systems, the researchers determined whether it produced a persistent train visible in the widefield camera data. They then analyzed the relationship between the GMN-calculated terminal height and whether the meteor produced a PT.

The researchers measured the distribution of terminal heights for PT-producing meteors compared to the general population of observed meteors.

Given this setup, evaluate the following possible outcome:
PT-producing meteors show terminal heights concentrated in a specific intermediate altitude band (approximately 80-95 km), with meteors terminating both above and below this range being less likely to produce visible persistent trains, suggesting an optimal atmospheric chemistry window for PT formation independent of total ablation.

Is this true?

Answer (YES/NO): NO